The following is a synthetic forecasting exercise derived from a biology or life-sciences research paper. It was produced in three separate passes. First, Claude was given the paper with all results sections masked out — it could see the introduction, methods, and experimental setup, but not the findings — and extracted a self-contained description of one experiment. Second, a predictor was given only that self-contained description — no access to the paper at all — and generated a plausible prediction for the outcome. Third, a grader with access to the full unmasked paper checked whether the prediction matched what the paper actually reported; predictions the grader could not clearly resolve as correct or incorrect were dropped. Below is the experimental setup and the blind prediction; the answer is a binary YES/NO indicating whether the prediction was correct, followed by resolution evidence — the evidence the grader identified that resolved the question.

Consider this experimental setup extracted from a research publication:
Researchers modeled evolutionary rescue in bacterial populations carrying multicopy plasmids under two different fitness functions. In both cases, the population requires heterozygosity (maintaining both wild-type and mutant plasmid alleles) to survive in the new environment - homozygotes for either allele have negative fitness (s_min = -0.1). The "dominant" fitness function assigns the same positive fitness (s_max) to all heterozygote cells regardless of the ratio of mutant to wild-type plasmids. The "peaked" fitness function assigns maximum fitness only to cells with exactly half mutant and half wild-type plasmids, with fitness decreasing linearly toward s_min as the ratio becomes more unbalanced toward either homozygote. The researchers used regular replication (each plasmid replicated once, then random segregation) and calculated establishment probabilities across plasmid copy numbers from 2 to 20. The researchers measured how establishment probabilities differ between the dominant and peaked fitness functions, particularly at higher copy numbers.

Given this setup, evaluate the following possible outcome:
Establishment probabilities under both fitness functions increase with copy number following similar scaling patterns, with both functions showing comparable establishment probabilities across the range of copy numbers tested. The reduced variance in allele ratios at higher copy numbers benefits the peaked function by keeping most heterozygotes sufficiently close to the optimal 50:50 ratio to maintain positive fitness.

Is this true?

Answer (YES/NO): NO